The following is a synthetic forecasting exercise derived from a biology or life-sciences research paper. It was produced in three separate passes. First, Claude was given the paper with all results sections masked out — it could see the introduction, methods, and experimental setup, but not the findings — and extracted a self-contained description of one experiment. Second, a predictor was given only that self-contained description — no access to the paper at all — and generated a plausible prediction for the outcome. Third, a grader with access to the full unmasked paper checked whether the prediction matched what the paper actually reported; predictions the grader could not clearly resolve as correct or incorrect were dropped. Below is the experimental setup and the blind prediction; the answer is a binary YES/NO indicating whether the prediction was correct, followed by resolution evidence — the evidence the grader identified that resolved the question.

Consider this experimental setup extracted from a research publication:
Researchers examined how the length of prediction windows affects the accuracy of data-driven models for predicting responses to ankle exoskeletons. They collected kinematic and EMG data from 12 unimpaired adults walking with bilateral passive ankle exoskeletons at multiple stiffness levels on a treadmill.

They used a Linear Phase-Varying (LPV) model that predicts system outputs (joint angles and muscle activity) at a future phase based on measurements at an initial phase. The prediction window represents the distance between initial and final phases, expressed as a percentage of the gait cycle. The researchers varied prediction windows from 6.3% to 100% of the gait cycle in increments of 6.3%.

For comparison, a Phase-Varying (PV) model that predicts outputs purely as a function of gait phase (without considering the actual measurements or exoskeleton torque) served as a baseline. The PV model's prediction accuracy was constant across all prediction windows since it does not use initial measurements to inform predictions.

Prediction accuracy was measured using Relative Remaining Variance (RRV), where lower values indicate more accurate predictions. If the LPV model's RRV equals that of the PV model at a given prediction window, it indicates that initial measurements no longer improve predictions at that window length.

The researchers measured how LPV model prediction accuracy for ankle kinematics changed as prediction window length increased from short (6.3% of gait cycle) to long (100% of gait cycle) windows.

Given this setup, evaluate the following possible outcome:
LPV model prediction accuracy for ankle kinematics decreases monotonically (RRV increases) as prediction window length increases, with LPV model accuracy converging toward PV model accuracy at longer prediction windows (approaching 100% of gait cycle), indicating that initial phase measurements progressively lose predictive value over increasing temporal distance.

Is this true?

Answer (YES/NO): NO